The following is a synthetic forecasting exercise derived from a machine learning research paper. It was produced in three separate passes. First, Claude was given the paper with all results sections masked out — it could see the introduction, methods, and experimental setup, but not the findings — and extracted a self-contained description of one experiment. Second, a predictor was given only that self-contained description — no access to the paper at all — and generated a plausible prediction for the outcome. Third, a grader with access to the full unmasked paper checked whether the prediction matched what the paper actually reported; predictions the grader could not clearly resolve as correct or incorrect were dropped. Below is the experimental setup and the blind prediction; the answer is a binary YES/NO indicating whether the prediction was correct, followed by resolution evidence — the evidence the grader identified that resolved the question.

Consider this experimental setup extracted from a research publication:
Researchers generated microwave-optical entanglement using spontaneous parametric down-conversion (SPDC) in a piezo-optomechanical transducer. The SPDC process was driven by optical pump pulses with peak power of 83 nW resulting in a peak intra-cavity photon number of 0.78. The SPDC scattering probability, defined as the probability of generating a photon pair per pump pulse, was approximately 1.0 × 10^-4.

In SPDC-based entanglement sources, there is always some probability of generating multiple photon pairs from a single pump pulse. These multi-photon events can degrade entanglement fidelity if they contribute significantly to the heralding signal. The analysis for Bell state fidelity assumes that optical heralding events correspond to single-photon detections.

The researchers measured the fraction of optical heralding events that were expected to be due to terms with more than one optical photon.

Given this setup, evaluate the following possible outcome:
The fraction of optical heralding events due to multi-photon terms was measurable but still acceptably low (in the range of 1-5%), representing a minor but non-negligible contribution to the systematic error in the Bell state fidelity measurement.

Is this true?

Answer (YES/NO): NO